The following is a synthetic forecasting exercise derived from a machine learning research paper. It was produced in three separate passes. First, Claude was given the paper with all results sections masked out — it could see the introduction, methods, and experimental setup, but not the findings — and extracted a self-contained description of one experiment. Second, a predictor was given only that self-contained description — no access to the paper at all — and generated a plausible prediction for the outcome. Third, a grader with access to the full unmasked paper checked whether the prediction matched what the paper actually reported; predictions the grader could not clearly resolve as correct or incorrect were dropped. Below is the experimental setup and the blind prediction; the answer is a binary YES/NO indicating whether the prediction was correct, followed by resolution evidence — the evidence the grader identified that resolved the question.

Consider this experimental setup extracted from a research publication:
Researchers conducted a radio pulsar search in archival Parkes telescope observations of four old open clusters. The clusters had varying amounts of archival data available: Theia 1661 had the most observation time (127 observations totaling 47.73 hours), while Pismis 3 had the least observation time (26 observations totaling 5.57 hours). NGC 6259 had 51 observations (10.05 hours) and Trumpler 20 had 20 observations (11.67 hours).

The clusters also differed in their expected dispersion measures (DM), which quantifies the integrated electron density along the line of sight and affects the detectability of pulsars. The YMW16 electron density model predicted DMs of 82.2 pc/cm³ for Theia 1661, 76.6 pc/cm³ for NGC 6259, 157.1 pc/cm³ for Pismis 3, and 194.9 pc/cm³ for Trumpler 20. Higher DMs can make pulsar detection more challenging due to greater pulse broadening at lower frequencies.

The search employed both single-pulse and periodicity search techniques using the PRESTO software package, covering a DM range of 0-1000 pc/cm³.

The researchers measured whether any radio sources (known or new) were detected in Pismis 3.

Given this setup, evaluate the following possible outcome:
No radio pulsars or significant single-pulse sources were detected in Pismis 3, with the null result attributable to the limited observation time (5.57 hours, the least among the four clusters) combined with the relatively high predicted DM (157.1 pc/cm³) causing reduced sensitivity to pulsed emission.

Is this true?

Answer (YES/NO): NO